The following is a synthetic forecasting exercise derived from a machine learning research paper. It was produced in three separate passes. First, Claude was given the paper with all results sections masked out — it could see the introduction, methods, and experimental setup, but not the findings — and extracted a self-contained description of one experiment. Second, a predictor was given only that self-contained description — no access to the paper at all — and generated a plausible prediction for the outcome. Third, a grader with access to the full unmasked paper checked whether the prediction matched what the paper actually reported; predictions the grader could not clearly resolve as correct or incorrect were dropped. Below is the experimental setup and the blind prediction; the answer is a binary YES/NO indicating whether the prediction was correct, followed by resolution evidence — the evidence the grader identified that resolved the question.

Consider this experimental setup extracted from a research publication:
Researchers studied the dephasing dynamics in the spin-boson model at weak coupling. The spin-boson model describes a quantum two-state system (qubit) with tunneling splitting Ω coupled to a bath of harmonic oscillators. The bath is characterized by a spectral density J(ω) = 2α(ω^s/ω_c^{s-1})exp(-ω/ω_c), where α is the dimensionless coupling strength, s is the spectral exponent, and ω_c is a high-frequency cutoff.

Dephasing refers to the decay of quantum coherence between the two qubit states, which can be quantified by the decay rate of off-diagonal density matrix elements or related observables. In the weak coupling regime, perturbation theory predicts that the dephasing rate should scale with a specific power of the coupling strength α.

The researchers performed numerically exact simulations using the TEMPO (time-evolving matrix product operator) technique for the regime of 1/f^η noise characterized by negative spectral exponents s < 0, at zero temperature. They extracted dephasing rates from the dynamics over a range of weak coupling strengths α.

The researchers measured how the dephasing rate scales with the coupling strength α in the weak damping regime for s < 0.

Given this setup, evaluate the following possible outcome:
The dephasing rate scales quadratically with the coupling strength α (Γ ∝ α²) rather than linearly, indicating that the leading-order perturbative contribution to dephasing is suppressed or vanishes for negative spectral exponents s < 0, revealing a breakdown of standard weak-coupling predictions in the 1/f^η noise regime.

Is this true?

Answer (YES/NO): NO